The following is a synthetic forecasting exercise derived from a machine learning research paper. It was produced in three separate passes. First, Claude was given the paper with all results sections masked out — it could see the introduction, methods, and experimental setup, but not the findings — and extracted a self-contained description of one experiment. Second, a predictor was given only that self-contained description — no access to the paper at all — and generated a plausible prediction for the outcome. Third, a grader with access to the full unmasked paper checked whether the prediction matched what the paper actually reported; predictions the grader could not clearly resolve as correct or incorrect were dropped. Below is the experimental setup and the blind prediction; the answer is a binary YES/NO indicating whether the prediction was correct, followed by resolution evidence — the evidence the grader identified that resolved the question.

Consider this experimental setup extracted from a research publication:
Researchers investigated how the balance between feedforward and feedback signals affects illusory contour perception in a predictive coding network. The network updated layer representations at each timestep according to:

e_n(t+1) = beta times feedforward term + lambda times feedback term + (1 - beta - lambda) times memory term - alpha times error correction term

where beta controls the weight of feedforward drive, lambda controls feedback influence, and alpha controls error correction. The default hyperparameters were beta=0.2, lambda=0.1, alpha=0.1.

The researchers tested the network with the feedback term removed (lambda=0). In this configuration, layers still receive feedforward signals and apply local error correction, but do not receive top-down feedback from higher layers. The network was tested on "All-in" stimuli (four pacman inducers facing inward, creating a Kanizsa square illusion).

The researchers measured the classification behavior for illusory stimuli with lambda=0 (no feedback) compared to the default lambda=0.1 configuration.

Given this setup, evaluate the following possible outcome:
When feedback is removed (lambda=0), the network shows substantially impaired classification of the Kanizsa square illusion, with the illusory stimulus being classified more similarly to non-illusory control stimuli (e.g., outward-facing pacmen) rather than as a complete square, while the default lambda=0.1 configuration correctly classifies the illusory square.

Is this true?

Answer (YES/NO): NO